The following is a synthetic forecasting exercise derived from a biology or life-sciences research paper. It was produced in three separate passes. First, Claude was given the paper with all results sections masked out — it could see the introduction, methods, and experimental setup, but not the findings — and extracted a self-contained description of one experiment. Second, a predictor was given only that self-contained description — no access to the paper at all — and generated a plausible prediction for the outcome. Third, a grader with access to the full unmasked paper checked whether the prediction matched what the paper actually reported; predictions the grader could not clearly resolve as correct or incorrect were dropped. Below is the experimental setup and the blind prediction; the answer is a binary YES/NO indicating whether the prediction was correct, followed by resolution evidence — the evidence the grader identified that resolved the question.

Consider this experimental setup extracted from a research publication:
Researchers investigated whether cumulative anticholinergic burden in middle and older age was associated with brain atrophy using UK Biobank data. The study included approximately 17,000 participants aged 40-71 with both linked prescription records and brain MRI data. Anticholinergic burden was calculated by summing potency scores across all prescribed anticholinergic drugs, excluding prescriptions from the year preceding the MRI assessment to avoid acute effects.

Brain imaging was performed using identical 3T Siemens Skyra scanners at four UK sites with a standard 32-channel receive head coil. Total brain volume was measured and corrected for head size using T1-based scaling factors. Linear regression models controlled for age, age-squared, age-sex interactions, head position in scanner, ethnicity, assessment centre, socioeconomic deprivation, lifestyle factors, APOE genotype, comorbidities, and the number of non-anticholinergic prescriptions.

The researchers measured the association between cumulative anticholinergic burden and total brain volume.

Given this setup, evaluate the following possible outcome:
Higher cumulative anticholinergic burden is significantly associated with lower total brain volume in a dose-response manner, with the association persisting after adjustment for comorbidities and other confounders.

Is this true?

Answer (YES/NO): NO